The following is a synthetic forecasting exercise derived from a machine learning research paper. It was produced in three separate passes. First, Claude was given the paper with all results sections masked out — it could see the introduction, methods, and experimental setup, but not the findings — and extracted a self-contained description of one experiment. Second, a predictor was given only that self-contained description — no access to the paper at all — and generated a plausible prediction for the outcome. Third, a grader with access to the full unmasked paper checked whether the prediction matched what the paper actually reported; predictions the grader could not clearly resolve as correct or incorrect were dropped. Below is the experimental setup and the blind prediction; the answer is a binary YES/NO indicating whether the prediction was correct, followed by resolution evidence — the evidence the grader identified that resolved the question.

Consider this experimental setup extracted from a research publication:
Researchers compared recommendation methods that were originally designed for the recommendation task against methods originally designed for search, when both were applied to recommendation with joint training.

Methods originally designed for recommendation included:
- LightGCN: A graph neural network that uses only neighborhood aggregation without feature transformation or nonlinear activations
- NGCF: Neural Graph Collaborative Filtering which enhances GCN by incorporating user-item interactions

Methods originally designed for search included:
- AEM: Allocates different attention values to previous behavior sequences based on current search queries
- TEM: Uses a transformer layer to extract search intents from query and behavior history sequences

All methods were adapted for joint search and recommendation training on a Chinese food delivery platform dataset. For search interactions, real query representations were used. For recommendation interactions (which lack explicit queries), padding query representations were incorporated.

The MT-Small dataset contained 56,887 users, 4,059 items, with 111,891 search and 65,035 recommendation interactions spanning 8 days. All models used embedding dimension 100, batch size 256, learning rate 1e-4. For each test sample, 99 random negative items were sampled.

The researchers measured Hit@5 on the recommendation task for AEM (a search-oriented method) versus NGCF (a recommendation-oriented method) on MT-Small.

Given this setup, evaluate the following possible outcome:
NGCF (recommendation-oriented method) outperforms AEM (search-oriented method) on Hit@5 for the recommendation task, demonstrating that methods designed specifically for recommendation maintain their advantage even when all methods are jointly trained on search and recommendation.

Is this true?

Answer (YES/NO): YES